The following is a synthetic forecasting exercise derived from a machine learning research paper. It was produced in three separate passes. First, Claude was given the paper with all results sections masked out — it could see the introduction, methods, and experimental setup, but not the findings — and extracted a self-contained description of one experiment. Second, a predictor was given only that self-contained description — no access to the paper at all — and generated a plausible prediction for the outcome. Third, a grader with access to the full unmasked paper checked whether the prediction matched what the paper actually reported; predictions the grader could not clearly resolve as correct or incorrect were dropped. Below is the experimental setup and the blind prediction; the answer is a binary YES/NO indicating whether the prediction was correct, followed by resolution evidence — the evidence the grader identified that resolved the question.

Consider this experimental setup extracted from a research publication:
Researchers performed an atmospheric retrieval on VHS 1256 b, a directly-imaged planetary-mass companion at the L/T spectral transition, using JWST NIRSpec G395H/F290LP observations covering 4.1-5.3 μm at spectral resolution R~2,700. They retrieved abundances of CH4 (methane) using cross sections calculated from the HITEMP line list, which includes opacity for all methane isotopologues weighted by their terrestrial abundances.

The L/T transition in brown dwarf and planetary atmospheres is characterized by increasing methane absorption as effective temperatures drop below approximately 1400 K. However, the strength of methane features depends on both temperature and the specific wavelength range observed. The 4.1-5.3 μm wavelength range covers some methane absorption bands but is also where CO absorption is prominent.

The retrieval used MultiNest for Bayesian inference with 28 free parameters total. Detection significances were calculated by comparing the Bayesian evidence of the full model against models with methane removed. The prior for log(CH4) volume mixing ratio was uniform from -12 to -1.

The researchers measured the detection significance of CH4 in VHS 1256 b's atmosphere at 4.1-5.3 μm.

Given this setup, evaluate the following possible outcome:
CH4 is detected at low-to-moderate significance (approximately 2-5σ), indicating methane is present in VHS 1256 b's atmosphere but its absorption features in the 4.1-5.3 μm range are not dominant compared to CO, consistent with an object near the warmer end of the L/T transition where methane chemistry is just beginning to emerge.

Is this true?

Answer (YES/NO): NO